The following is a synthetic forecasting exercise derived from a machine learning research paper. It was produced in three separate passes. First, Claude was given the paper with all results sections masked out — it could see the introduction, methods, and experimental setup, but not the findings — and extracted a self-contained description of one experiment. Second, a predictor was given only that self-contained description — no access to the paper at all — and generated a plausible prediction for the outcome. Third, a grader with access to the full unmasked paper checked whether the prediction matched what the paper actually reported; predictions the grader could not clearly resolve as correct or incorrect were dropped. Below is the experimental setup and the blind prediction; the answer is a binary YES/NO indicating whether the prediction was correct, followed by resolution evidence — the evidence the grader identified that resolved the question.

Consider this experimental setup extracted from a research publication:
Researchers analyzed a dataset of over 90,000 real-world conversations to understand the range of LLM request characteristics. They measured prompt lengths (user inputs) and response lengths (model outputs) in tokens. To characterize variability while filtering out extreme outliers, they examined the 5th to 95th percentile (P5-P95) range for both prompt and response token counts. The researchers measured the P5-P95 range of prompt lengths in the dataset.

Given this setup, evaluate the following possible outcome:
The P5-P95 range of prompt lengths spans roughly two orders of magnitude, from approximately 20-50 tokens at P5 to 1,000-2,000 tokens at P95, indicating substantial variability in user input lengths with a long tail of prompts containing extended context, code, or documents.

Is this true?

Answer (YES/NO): NO